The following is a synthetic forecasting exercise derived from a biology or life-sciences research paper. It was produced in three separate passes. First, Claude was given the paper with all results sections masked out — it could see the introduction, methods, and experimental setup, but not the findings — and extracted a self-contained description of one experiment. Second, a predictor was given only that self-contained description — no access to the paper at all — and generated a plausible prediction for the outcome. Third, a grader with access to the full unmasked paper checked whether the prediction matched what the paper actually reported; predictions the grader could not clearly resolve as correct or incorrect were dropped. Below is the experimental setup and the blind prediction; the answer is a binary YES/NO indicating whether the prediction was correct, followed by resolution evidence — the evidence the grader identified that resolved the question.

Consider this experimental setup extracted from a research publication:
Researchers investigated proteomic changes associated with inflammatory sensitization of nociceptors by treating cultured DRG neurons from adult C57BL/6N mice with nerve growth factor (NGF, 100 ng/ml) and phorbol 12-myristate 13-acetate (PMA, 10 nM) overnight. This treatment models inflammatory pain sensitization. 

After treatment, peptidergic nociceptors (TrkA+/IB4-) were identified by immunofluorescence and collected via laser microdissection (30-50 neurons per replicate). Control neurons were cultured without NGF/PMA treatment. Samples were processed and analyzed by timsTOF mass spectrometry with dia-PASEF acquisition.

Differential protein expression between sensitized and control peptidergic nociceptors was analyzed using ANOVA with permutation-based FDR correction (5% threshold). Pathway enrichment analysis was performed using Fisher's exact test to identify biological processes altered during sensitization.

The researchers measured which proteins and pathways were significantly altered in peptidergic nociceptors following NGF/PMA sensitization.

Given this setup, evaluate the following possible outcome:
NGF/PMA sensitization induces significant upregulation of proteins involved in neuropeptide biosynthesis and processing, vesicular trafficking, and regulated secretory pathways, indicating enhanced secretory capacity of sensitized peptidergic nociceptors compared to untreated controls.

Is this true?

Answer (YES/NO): NO